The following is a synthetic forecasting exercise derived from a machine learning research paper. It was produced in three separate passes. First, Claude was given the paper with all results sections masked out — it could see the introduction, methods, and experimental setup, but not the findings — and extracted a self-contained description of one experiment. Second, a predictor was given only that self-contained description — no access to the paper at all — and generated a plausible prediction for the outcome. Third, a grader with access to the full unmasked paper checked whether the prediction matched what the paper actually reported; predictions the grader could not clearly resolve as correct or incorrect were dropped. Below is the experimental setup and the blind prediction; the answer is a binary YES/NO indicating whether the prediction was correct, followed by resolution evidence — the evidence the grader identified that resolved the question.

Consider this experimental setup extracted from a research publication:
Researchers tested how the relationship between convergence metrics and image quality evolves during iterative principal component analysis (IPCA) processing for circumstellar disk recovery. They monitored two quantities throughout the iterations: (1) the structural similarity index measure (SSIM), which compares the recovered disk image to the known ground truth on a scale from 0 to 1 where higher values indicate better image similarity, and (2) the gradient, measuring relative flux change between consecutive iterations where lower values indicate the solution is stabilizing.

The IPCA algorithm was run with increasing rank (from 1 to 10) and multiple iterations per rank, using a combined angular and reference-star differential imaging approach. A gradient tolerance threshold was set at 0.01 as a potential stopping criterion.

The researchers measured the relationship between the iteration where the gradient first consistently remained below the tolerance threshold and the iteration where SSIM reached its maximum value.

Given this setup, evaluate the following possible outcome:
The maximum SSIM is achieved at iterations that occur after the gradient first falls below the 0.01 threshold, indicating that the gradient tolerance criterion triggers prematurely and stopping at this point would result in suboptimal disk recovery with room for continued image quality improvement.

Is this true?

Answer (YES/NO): NO